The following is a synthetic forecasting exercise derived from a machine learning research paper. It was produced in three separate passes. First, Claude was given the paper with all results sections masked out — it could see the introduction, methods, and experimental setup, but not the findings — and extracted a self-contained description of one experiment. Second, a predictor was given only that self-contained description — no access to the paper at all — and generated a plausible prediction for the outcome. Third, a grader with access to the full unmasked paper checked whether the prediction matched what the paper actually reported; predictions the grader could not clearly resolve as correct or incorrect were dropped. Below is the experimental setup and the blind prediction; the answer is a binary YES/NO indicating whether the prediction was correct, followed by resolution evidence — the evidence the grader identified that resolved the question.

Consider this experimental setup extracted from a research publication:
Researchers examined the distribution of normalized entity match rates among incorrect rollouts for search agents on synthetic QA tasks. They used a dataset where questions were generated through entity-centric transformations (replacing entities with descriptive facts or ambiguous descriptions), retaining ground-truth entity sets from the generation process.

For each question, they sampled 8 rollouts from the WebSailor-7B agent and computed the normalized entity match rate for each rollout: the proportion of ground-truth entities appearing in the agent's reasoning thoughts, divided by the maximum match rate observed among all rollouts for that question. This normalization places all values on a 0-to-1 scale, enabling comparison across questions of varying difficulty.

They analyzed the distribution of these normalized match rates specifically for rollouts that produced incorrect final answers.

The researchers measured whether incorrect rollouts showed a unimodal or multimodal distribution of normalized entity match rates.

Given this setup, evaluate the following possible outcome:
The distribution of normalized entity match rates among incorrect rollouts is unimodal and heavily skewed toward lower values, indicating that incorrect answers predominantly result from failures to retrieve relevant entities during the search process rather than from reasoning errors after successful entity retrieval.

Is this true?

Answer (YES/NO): NO